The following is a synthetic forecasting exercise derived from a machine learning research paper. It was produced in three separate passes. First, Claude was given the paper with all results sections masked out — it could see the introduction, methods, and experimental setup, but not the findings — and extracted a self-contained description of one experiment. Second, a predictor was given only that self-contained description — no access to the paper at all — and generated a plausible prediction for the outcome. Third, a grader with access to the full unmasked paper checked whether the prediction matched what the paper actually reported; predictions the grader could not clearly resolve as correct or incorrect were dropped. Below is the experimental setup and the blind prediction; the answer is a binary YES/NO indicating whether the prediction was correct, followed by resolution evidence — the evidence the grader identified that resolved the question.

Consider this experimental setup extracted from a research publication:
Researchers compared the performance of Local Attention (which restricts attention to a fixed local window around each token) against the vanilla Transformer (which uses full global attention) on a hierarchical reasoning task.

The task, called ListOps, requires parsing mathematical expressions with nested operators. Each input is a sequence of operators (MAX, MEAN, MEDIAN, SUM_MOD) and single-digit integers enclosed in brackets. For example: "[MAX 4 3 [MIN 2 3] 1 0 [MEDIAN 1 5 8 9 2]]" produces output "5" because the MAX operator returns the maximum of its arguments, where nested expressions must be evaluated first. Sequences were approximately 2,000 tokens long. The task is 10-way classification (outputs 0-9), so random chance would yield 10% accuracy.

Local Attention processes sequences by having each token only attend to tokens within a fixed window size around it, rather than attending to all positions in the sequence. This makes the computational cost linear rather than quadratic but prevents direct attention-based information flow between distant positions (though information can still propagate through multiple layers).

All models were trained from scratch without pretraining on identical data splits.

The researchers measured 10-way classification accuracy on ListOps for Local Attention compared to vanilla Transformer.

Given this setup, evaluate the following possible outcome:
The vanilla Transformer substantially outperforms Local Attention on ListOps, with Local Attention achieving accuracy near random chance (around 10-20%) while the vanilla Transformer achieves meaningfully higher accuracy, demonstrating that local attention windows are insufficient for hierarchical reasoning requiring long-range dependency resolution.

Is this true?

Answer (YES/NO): YES